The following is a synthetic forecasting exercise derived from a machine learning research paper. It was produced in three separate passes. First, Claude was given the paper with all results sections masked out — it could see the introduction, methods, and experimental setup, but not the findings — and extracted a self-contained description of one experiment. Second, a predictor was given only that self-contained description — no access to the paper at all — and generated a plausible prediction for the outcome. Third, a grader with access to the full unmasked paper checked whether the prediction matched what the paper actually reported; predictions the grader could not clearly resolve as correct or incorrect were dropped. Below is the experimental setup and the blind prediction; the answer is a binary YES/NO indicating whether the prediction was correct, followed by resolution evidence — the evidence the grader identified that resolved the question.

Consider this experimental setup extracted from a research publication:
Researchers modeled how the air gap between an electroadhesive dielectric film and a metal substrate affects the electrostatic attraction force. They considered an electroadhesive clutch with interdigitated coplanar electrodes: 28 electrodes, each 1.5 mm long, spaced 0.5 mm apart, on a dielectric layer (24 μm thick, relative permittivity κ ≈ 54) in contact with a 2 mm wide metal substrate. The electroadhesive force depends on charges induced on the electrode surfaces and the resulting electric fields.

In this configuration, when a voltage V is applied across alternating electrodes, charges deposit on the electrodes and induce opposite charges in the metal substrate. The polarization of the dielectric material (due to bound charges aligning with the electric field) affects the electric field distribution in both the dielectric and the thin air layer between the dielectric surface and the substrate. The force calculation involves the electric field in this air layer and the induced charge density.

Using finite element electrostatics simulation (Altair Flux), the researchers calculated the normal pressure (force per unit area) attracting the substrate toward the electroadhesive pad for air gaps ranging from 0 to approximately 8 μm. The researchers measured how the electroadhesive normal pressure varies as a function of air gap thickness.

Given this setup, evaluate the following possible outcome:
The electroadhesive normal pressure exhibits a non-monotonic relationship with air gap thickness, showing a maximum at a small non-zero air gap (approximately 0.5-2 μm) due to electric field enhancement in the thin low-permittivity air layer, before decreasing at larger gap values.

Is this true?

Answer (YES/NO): NO